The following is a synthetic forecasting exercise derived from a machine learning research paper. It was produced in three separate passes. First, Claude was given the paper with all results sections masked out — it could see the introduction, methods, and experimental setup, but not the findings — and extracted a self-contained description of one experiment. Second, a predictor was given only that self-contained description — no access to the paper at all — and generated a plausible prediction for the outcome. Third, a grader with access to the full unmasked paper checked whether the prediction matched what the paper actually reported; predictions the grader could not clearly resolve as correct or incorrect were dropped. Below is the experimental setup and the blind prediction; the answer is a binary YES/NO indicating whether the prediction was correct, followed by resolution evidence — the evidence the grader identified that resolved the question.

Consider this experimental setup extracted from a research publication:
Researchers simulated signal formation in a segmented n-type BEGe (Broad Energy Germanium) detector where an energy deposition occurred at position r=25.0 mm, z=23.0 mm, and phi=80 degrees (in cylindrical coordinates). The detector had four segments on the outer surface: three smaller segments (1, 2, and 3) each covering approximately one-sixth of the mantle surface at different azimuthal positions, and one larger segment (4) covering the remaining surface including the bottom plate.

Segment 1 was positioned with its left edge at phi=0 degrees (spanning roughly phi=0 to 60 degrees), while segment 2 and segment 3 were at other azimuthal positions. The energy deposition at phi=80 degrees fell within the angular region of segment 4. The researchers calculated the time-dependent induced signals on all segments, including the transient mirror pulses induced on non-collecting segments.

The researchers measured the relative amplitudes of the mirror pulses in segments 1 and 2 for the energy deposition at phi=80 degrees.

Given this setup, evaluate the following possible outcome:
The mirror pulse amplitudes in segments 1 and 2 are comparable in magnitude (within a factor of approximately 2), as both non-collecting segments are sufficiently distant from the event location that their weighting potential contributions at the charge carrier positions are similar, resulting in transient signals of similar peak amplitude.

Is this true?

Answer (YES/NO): NO